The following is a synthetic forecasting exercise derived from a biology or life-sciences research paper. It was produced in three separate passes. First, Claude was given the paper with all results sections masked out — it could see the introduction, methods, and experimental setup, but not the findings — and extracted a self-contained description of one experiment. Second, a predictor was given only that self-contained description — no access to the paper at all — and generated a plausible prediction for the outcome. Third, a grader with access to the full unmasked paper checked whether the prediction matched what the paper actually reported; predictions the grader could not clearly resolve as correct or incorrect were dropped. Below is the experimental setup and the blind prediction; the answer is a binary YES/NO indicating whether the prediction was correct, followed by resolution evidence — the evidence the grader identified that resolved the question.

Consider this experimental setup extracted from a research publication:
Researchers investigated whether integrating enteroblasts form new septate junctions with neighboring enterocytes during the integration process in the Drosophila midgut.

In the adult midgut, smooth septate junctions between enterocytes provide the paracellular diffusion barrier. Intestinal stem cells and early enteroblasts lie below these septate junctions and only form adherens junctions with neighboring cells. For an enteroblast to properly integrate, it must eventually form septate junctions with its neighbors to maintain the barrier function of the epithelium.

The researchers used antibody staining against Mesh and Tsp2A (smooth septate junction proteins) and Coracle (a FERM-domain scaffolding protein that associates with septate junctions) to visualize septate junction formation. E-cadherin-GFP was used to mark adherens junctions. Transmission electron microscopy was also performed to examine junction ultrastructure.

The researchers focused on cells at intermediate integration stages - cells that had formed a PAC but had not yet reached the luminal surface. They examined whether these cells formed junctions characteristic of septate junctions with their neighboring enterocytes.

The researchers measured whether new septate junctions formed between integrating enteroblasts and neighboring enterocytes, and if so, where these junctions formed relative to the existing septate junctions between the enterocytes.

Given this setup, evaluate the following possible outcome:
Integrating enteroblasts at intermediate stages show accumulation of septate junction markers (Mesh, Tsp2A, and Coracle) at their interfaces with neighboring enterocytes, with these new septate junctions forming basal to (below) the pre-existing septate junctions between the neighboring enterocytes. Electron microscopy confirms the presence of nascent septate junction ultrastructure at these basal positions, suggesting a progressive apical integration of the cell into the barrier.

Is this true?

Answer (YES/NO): NO